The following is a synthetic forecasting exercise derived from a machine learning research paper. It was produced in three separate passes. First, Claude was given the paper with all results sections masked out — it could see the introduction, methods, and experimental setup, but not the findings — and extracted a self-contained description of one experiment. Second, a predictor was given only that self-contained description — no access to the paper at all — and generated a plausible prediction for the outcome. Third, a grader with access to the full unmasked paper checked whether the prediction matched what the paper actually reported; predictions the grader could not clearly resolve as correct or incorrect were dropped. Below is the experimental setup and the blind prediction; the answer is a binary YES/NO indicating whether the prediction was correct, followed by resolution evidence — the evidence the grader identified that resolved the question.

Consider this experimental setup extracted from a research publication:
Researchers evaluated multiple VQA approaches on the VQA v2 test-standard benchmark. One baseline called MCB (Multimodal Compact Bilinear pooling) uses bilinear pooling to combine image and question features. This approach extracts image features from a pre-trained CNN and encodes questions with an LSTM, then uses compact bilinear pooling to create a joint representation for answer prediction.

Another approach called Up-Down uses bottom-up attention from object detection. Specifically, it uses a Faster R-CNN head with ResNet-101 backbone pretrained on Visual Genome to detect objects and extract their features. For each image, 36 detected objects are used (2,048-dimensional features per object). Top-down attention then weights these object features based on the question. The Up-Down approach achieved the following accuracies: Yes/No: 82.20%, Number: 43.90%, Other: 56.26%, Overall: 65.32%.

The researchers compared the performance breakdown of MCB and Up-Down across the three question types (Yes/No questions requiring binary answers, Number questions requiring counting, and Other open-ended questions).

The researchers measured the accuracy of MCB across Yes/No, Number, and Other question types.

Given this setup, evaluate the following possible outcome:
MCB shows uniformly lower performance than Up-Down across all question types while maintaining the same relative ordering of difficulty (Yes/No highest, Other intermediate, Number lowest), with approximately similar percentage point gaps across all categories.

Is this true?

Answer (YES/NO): NO